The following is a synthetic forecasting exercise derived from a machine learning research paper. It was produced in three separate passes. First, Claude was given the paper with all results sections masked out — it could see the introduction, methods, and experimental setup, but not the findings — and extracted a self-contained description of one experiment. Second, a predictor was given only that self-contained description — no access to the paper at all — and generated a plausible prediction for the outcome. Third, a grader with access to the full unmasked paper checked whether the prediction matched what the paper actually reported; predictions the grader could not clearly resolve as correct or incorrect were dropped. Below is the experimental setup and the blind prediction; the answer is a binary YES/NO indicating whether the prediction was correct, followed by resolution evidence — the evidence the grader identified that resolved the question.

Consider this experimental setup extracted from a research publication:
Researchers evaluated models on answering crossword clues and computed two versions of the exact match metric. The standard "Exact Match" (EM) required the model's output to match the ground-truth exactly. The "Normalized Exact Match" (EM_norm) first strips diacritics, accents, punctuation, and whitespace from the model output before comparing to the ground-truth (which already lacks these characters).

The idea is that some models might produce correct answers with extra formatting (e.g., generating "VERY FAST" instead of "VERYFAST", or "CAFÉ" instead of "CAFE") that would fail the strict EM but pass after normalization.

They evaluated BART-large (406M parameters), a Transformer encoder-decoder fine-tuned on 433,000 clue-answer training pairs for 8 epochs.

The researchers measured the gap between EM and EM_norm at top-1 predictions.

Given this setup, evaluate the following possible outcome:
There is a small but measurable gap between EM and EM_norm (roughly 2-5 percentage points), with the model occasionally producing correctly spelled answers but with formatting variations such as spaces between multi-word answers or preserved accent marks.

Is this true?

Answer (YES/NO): YES